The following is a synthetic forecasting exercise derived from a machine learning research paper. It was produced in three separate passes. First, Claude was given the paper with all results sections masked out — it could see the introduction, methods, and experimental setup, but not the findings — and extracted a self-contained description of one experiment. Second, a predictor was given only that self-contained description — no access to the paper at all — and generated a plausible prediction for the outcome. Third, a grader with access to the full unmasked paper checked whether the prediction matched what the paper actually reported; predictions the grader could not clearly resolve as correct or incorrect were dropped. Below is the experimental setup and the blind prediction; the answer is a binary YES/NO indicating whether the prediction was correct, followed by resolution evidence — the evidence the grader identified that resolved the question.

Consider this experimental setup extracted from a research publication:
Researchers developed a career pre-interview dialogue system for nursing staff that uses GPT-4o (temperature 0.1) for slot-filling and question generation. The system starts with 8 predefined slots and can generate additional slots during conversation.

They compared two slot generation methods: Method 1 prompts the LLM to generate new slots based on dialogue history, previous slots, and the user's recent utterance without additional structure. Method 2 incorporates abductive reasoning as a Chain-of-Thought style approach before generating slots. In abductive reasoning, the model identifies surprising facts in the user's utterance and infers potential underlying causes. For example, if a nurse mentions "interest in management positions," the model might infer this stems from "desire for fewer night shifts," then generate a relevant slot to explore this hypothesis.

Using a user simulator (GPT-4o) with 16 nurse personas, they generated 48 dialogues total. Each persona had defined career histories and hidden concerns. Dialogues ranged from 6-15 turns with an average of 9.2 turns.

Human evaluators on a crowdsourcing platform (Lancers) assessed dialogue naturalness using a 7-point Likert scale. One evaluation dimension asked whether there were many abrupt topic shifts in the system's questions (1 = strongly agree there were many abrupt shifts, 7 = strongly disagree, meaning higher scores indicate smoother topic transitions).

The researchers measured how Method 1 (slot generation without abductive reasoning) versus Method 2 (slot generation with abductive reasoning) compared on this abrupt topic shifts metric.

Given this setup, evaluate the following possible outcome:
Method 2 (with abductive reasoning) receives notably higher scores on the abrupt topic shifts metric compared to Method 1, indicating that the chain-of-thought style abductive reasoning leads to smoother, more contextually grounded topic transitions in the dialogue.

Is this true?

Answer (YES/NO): YES